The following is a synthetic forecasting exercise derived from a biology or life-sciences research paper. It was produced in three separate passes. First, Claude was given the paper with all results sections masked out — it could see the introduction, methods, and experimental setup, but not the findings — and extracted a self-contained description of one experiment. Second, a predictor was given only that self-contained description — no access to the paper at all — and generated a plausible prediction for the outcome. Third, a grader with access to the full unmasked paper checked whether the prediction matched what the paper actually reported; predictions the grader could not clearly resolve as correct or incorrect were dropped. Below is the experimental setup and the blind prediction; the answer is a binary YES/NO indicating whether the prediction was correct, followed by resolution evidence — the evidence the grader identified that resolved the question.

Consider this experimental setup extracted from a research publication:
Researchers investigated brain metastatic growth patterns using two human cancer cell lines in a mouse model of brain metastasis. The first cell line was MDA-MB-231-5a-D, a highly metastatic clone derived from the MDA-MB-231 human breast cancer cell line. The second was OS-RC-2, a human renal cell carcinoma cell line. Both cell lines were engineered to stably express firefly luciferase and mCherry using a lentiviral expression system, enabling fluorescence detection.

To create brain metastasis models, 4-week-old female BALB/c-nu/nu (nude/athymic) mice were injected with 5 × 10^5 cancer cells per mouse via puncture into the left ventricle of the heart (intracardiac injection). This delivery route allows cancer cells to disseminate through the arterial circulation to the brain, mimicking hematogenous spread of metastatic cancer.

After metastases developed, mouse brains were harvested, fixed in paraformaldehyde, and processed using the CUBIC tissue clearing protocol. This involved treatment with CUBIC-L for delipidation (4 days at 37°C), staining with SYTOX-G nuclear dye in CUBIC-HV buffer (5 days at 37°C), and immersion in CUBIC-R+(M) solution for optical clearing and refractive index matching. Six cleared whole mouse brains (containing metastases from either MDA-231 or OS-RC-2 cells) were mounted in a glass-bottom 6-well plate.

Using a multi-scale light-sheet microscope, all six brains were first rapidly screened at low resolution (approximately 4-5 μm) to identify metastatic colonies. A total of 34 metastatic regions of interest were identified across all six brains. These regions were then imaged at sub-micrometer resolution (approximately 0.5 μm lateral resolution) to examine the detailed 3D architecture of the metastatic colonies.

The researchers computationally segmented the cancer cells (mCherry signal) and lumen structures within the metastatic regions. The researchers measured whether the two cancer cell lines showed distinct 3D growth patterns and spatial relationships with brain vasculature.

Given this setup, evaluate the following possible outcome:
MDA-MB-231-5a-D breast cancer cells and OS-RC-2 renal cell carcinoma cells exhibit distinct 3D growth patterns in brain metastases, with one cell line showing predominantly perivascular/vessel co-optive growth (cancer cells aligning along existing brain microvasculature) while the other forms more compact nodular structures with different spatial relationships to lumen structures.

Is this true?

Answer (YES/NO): YES